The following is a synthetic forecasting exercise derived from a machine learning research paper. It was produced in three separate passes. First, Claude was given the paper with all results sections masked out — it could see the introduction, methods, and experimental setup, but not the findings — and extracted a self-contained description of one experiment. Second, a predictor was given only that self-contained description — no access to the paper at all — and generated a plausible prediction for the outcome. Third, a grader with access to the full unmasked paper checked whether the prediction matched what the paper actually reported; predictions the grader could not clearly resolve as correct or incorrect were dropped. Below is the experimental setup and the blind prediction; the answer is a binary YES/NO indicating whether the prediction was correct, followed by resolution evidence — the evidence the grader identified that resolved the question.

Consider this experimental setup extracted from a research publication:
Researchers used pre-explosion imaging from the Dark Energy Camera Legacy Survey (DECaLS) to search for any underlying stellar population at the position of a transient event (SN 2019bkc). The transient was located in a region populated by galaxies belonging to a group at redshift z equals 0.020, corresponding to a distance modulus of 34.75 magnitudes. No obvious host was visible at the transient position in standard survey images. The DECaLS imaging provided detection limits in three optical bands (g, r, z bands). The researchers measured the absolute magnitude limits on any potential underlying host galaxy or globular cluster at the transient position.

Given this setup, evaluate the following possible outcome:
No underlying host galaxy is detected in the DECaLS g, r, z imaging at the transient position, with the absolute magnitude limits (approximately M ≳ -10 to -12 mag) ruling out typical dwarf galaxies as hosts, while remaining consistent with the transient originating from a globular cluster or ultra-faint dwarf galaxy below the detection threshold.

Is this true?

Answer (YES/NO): YES